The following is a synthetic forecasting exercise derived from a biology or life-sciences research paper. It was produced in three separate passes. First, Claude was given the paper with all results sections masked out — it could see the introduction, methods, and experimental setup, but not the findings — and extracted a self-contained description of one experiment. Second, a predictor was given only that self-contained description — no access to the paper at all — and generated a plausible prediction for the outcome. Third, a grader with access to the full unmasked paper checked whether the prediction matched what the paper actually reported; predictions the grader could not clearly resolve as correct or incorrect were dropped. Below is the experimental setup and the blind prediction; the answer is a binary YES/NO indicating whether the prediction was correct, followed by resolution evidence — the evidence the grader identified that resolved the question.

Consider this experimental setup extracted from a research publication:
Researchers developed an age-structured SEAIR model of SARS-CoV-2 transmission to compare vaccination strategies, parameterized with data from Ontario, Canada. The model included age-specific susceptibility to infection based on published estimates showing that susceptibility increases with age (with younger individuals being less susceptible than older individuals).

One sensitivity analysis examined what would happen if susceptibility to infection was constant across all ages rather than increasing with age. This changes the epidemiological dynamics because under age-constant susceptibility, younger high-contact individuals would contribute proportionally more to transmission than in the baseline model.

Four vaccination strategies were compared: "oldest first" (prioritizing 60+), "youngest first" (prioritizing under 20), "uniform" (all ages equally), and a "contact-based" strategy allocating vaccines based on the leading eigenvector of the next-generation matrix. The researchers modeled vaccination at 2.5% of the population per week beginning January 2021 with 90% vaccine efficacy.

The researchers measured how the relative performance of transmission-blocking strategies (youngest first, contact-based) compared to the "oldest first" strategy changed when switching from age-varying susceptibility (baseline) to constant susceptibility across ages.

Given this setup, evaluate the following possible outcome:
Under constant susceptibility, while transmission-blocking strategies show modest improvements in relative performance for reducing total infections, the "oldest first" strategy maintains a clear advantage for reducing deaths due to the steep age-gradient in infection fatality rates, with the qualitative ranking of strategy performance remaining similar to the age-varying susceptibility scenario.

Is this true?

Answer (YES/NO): NO